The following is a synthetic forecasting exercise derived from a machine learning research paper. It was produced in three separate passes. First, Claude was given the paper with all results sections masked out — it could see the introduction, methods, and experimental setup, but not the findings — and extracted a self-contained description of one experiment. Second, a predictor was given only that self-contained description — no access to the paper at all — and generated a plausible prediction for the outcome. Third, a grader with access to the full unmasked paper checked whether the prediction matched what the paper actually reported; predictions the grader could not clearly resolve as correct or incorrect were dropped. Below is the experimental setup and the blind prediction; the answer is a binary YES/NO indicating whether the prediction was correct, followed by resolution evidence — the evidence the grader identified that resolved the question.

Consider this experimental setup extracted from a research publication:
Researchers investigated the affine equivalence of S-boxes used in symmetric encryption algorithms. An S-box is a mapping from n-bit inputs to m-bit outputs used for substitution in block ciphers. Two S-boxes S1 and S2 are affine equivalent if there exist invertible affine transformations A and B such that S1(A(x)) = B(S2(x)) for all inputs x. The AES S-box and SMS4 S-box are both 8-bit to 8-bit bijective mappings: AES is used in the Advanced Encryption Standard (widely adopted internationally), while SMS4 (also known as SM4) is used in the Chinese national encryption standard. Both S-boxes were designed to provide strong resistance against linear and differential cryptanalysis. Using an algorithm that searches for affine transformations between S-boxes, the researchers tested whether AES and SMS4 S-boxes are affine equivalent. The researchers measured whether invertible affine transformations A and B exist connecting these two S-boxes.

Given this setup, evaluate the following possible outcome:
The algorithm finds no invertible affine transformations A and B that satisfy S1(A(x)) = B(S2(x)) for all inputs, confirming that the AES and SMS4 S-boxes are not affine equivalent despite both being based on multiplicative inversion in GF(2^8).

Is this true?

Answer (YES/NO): NO